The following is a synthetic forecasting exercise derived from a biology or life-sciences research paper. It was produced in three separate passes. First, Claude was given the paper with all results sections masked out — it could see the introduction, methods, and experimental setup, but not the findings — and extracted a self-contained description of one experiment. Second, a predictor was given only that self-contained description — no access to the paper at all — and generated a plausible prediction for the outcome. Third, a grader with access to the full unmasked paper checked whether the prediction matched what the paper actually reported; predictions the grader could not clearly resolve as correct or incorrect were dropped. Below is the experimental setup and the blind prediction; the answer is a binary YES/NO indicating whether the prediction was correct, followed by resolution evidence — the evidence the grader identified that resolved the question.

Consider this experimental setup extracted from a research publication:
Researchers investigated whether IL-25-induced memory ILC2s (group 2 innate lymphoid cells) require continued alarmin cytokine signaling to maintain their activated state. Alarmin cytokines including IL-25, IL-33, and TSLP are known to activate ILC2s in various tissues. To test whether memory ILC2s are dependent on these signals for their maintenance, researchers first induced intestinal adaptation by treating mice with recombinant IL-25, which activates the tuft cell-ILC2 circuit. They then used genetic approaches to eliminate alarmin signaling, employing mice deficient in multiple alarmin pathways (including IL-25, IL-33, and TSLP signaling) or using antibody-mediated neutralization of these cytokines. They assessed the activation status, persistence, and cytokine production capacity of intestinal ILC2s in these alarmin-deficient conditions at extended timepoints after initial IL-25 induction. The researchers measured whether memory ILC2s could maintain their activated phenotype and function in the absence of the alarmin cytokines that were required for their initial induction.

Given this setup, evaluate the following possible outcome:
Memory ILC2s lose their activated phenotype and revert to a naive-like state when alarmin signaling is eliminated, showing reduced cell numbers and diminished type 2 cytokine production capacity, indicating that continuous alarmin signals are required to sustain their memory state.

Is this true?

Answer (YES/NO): NO